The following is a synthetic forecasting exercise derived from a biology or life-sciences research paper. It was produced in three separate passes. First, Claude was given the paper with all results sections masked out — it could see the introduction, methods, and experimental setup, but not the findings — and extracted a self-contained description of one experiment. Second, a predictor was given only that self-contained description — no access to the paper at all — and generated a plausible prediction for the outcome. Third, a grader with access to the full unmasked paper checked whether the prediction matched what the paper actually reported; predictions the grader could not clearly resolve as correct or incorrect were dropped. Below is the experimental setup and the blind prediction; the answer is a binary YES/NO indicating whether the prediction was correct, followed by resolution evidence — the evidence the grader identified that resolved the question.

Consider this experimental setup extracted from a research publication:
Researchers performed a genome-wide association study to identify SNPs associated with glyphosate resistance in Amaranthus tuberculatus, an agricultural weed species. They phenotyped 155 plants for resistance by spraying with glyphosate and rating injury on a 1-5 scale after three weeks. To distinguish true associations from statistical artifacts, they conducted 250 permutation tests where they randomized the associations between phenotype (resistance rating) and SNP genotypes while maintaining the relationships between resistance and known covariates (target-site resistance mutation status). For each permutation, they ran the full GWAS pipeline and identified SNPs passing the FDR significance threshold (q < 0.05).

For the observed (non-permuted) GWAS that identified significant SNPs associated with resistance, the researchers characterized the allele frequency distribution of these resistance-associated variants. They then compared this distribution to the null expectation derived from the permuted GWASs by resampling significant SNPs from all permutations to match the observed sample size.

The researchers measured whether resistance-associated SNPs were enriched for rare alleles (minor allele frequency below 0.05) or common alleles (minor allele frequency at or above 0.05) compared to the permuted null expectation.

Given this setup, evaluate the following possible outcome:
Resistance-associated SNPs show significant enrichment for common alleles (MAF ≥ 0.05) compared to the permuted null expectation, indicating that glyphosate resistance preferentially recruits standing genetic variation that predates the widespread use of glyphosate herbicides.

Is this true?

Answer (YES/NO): YES